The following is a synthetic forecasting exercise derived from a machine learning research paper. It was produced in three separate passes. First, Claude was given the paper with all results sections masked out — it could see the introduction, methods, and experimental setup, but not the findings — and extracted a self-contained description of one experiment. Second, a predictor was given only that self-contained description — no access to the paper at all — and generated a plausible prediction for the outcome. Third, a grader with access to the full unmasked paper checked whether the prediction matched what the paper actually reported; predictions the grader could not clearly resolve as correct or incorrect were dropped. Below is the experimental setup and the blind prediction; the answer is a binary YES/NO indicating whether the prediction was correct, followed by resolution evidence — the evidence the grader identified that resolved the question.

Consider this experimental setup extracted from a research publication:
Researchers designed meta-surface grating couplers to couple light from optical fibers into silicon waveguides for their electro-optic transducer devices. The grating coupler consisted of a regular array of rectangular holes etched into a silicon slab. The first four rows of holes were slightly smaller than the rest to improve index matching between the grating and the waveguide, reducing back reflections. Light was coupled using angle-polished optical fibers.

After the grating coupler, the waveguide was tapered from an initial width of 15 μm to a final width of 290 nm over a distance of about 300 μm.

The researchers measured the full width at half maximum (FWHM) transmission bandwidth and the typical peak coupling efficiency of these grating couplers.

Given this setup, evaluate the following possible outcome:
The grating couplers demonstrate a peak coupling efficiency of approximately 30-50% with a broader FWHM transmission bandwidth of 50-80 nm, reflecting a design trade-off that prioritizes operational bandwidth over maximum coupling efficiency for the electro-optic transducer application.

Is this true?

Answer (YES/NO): NO